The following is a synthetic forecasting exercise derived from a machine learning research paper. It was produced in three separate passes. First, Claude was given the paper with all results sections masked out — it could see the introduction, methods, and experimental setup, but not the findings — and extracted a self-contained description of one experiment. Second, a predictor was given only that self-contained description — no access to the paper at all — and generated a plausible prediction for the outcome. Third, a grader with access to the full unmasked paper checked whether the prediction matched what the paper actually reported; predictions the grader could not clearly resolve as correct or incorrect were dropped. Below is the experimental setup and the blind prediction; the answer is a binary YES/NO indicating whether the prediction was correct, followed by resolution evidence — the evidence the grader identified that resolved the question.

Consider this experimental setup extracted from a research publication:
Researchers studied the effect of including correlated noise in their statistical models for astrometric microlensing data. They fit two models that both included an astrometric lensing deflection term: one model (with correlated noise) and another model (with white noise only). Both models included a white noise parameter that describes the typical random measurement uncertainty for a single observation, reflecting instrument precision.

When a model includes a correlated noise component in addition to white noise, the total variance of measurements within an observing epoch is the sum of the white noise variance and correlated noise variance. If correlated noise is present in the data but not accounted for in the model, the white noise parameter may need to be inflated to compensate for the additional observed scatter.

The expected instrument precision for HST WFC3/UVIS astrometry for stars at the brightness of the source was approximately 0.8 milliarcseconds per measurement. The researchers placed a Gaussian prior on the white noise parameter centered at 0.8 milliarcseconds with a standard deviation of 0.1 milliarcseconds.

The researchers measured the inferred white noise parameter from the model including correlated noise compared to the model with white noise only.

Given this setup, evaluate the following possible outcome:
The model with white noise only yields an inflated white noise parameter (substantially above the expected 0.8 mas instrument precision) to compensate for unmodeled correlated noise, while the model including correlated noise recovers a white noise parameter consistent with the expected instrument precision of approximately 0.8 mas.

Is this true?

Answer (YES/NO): YES